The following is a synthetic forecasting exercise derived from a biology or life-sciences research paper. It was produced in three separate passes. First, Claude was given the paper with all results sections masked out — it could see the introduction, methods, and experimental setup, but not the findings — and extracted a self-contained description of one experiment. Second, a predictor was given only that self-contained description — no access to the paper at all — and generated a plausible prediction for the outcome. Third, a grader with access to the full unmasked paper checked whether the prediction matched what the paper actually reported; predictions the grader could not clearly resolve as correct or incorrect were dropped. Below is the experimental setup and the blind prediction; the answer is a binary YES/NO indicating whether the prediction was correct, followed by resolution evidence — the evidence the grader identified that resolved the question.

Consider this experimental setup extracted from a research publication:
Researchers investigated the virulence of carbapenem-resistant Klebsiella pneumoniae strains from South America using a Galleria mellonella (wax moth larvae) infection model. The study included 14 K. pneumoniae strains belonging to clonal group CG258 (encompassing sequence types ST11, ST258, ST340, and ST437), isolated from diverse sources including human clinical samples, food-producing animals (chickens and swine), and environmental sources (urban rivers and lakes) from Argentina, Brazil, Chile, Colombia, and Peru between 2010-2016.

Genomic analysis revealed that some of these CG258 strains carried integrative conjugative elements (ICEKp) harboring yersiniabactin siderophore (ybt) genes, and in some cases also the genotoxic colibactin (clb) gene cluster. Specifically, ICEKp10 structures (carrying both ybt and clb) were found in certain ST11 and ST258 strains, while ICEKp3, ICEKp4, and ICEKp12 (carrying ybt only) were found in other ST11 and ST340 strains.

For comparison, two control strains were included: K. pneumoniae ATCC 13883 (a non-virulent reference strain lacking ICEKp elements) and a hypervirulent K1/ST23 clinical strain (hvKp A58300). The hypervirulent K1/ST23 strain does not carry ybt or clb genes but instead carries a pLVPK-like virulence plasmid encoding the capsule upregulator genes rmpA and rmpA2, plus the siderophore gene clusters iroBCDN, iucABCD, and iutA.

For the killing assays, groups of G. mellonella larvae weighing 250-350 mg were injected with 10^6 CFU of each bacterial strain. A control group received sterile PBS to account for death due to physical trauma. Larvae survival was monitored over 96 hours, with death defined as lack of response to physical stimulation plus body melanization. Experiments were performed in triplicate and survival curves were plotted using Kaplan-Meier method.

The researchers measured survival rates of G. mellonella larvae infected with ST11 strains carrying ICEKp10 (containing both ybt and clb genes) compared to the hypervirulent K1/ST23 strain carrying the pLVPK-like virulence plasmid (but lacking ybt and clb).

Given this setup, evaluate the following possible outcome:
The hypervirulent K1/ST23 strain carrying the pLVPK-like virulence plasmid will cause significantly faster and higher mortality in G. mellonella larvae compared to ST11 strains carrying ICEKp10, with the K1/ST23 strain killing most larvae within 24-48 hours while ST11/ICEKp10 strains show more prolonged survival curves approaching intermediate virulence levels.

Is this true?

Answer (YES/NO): NO